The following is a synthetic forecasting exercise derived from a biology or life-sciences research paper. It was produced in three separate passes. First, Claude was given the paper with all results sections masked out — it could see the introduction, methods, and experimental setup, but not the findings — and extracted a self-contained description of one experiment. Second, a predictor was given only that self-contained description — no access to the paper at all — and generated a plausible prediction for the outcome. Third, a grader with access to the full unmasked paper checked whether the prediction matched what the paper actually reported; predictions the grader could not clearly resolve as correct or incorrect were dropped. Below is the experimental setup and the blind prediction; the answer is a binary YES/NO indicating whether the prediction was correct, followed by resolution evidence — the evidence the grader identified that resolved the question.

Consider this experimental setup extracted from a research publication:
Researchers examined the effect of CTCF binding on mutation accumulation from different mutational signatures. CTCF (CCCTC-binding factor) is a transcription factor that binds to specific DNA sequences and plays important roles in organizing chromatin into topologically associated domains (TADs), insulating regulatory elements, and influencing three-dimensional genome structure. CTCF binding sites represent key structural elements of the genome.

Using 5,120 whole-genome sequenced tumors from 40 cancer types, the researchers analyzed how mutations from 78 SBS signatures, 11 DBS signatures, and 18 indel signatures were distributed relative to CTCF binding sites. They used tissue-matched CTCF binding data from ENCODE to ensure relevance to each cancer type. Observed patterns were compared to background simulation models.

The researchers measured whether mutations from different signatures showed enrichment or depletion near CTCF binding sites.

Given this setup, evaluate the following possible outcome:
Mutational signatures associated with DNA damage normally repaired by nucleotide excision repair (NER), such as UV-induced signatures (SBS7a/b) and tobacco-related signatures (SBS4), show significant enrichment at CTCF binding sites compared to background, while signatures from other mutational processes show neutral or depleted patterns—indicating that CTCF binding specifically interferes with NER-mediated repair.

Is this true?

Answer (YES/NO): NO